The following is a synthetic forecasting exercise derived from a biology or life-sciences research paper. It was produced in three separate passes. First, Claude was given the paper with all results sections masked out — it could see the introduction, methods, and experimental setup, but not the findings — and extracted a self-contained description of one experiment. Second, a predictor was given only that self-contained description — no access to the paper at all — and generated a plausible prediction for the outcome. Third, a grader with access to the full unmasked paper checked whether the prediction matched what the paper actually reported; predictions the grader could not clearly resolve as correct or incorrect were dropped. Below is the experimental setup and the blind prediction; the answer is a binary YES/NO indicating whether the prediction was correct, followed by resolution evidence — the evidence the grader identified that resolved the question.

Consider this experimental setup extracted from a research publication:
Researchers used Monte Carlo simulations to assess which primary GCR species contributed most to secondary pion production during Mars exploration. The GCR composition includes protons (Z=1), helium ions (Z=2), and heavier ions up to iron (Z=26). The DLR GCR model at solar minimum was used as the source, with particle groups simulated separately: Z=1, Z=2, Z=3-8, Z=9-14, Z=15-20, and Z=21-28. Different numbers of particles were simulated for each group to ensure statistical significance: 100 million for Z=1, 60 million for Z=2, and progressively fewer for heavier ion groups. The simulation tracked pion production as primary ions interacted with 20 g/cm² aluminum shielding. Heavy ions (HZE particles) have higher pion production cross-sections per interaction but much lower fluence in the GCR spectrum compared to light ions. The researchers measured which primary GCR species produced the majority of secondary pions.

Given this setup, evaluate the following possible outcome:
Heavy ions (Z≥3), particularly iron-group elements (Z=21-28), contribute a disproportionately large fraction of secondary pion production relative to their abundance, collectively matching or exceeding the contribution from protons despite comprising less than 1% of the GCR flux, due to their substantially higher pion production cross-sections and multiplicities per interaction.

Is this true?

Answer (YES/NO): NO